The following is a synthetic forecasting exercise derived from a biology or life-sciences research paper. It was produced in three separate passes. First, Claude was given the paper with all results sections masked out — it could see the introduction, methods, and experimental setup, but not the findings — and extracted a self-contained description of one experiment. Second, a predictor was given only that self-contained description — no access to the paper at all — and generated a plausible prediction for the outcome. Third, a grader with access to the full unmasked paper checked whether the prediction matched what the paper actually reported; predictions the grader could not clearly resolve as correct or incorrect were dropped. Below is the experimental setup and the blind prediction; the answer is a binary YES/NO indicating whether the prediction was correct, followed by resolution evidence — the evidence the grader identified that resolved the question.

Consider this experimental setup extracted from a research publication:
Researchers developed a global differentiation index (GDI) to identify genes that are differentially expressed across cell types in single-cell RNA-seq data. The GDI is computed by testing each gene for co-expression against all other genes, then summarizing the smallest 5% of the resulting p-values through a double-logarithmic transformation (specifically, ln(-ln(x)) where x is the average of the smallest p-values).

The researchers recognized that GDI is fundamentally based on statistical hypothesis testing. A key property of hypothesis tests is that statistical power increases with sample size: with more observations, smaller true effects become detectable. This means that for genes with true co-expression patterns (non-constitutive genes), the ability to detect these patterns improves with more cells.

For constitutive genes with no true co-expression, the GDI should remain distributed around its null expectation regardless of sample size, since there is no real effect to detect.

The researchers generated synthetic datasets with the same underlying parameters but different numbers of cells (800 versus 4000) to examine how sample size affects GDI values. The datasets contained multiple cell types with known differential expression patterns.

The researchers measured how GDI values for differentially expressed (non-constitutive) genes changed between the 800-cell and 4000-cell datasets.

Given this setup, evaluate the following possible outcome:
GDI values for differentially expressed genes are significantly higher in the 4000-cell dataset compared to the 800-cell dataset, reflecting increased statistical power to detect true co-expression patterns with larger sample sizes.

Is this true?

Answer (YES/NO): YES